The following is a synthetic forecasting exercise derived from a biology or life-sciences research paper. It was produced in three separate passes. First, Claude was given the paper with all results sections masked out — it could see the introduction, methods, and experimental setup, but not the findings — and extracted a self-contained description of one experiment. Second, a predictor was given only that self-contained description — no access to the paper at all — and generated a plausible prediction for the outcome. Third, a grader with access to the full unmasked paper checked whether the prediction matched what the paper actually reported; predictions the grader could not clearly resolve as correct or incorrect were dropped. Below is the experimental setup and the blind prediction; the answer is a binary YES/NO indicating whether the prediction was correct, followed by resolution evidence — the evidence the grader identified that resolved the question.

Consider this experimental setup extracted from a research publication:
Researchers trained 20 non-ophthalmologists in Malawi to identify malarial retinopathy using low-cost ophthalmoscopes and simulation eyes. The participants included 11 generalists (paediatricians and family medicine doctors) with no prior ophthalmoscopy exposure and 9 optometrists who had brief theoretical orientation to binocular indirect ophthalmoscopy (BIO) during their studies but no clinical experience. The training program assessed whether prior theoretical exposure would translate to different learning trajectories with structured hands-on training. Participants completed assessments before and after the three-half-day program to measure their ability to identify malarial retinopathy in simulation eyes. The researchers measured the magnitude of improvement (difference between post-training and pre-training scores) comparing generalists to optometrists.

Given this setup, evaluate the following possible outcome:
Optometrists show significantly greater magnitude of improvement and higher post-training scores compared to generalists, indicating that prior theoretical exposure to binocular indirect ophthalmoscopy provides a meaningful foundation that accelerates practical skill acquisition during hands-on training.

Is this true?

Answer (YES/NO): NO